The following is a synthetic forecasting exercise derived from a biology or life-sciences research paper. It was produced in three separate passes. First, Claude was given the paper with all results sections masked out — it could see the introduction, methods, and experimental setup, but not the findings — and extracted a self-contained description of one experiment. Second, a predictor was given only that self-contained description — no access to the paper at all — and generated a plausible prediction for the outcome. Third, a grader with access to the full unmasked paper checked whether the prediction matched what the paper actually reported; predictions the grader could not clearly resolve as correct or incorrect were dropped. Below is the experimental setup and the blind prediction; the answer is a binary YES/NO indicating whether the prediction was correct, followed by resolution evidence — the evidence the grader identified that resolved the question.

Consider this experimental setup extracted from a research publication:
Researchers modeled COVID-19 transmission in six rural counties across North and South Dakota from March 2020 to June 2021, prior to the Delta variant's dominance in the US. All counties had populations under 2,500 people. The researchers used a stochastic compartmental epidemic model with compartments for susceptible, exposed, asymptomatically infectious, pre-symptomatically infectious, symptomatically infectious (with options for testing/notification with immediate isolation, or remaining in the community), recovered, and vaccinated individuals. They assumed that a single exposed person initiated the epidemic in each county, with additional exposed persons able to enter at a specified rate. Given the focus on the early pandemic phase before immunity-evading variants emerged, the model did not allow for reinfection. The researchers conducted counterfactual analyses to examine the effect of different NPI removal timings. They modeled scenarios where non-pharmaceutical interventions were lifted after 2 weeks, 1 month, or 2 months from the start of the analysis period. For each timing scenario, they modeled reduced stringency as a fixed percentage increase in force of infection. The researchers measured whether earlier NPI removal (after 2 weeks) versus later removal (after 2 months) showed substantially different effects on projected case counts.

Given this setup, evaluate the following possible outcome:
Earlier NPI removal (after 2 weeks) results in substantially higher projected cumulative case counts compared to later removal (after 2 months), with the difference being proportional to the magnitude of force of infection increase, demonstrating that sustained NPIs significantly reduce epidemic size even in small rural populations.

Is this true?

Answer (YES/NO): YES